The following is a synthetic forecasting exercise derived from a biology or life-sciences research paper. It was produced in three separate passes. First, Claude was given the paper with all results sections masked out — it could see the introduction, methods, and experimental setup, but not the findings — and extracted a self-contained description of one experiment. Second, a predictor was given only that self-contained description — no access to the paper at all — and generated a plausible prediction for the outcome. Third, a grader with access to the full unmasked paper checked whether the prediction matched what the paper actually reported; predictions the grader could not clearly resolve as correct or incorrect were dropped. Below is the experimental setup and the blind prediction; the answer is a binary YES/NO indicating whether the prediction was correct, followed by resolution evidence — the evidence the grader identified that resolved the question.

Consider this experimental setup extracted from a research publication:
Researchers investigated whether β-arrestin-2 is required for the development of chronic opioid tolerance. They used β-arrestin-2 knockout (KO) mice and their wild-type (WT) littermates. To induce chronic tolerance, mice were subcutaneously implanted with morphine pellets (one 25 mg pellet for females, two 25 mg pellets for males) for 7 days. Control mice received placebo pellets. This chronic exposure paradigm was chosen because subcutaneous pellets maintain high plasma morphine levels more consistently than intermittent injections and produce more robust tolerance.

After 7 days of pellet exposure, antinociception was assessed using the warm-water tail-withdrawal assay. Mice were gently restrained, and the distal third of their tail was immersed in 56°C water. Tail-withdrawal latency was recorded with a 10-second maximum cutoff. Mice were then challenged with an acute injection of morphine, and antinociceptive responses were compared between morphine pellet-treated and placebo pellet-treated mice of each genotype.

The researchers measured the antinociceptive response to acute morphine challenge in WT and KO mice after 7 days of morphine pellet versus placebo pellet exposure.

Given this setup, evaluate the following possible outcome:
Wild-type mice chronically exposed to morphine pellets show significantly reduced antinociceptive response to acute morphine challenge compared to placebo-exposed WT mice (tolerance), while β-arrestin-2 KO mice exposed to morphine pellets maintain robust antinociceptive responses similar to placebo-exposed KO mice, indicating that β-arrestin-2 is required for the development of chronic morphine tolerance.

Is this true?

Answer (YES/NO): NO